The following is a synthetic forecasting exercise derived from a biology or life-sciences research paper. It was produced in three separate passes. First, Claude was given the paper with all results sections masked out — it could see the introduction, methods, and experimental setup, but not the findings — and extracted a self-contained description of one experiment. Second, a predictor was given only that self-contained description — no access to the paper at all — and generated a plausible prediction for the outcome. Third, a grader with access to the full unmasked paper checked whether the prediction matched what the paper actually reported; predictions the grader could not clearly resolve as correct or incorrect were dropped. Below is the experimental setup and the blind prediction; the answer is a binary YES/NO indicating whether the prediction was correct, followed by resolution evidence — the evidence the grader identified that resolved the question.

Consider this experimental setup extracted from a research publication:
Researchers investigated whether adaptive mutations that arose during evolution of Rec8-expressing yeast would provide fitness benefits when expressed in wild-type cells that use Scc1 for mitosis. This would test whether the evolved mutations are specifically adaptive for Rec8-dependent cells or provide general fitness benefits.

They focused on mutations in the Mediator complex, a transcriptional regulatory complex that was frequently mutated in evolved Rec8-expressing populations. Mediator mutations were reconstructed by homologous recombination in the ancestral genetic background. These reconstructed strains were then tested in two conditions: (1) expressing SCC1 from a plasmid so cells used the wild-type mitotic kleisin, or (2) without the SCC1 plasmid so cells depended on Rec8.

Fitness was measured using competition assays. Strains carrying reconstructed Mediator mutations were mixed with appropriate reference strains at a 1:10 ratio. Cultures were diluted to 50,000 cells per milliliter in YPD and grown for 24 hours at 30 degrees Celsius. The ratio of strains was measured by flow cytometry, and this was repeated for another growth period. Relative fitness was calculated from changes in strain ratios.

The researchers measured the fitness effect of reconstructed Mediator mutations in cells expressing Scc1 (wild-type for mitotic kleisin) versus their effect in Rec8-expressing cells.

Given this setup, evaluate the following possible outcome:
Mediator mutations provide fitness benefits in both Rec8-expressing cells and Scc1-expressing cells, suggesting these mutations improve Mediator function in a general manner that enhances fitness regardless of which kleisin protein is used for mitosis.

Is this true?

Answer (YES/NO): NO